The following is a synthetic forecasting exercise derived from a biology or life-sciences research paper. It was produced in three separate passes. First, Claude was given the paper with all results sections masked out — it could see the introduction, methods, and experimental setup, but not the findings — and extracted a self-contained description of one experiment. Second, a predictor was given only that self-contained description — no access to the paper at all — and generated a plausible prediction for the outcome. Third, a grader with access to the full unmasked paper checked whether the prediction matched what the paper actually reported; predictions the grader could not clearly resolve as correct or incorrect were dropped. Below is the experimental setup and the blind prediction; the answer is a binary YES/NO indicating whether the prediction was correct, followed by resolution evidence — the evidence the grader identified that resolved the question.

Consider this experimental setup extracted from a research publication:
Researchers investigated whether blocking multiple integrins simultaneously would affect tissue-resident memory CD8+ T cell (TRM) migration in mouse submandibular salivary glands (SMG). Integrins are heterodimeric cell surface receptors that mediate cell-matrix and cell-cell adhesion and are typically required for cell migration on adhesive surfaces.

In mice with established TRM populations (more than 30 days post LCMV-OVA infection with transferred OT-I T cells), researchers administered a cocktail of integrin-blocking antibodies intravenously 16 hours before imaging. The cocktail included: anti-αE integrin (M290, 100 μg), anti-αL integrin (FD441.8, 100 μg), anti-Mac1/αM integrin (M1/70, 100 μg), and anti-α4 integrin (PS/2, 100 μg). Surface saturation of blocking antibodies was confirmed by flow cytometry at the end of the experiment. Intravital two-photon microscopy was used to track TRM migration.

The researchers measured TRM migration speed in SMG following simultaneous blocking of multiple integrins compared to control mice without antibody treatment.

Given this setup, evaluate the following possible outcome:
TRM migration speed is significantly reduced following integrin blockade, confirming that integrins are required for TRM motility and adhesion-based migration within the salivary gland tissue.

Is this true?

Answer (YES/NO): NO